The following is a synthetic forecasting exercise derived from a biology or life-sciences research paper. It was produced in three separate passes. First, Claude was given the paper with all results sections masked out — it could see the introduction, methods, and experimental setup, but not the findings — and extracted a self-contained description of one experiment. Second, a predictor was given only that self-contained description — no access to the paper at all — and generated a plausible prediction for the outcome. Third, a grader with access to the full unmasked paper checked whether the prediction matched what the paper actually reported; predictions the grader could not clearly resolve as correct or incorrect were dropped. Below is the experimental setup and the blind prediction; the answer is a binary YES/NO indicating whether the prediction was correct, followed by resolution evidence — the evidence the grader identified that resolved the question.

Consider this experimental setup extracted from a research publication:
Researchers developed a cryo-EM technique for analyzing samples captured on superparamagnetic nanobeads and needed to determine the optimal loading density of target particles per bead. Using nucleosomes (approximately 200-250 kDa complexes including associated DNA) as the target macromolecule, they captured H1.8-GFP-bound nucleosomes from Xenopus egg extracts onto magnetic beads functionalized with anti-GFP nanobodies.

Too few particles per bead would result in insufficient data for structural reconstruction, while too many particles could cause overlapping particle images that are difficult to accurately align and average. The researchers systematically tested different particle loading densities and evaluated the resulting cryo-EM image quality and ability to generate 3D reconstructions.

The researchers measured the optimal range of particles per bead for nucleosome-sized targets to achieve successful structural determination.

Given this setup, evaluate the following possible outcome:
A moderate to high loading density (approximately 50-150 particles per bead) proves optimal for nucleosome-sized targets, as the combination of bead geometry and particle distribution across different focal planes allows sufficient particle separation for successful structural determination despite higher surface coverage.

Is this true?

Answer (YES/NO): NO